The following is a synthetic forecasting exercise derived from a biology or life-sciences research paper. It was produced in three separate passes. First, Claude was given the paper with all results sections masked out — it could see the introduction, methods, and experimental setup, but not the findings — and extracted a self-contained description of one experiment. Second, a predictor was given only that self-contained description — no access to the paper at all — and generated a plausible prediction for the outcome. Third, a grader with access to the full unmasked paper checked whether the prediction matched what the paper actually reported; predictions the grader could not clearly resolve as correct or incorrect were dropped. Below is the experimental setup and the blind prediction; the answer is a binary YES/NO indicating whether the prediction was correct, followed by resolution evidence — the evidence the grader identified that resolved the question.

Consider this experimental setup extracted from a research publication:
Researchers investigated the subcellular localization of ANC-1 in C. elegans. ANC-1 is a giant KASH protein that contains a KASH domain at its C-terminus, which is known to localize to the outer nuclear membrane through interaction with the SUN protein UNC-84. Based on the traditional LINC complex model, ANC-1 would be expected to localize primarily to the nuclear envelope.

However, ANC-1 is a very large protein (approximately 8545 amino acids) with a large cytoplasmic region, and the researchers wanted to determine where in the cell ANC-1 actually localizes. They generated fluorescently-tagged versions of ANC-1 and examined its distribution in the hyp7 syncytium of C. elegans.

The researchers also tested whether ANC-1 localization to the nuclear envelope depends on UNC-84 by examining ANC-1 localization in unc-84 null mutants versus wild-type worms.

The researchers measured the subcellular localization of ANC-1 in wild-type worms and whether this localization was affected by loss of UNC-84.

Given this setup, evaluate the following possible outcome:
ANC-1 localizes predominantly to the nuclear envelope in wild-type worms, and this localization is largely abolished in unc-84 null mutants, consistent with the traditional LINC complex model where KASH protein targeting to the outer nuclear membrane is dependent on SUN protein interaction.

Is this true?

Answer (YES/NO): NO